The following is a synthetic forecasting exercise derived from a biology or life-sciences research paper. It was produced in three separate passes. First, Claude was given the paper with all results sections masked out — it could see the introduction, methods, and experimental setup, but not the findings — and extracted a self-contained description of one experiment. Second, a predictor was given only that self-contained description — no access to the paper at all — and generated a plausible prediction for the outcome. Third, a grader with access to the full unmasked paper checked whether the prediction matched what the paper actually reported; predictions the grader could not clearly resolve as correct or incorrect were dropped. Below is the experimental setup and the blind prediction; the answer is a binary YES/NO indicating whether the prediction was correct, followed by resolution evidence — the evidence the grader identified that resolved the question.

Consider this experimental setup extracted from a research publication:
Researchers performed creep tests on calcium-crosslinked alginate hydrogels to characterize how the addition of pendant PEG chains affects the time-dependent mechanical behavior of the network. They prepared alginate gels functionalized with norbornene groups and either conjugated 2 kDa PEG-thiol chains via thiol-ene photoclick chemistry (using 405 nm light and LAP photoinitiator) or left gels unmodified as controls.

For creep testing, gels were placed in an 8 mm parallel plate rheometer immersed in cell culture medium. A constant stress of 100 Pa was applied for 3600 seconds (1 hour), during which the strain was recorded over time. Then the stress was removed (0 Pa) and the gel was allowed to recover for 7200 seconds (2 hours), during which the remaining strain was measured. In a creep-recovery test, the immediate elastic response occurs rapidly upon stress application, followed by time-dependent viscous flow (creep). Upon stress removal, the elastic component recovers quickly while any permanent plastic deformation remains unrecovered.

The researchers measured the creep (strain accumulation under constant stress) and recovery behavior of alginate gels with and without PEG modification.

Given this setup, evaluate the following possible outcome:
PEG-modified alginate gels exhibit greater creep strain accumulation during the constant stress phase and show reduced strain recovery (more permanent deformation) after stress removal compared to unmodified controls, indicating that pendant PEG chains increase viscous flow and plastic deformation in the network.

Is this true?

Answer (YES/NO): YES